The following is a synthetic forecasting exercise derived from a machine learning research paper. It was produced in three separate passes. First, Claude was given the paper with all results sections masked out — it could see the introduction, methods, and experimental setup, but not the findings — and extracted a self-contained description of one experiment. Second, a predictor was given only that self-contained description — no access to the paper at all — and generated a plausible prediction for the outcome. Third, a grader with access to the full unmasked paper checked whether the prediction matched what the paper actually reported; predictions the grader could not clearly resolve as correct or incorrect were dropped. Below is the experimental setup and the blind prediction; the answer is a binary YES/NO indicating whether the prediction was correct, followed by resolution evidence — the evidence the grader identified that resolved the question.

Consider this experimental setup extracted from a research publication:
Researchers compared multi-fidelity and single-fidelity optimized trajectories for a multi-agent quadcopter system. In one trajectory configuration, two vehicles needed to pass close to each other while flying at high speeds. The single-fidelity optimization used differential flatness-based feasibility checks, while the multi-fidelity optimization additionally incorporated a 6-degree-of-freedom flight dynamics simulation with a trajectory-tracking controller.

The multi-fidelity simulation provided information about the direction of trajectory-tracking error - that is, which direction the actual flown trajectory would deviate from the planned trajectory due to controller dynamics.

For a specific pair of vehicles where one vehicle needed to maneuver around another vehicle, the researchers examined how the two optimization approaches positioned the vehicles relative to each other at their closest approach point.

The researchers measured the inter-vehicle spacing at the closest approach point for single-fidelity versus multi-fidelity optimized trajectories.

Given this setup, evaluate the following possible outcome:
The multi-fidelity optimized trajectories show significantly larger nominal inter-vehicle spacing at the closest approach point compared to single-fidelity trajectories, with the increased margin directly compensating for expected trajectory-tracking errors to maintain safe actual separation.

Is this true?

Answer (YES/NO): NO